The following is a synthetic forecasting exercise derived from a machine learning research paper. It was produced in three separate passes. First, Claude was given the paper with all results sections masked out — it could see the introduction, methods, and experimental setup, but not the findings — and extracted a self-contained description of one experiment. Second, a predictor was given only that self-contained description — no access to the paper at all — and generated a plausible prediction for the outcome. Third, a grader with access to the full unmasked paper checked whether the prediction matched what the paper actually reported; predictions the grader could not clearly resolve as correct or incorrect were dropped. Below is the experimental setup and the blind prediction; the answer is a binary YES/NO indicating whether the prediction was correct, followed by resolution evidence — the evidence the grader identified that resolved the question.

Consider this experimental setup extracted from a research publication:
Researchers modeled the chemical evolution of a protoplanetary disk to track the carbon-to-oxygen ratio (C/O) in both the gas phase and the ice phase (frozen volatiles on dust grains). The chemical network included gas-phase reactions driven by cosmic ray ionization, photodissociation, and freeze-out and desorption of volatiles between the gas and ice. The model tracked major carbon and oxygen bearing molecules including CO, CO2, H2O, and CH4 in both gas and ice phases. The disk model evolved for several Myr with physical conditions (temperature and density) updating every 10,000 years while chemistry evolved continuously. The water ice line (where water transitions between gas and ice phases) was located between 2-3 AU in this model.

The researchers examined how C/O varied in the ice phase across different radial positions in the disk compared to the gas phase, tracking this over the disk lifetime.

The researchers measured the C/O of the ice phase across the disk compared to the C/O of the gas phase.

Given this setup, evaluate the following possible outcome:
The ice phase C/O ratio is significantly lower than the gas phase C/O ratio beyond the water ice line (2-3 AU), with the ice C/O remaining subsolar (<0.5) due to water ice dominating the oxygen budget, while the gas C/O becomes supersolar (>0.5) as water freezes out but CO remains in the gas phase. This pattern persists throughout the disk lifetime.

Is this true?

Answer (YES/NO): NO